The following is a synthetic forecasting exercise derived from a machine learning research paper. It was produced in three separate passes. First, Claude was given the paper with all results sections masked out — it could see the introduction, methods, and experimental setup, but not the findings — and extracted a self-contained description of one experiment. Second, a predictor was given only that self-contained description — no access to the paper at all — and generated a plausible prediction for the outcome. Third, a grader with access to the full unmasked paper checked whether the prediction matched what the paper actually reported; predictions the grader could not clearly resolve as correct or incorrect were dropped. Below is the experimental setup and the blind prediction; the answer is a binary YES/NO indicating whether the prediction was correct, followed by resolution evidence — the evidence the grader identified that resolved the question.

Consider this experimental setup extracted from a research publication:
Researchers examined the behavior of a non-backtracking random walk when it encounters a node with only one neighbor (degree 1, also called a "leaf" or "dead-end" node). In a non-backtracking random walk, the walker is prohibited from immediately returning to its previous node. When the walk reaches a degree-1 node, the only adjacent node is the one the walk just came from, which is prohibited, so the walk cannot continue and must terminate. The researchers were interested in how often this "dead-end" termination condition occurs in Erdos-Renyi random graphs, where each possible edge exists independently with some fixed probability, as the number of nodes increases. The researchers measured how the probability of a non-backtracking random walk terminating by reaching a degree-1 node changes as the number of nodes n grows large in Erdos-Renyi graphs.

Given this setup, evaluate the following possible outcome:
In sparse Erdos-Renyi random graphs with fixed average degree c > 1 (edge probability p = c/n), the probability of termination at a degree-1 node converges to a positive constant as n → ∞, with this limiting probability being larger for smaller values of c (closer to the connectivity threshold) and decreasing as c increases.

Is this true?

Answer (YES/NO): NO